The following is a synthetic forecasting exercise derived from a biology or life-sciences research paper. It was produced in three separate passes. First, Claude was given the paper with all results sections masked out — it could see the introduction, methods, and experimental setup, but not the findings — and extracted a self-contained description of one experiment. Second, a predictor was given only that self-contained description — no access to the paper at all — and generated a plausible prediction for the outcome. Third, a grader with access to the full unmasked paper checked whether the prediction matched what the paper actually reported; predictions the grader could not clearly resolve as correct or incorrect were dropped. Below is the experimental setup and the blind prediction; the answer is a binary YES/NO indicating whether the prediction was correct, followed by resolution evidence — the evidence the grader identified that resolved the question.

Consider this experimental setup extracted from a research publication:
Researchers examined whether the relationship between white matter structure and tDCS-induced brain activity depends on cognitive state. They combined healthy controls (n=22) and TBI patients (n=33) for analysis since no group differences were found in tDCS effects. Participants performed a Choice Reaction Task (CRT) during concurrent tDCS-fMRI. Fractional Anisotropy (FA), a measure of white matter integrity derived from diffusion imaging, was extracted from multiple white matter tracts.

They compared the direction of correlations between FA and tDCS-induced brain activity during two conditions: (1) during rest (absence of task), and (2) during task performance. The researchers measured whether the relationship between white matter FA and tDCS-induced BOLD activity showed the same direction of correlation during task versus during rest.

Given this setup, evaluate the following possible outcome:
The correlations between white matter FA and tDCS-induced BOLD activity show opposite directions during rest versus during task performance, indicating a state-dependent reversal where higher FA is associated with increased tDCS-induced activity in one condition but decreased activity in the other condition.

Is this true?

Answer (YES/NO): YES